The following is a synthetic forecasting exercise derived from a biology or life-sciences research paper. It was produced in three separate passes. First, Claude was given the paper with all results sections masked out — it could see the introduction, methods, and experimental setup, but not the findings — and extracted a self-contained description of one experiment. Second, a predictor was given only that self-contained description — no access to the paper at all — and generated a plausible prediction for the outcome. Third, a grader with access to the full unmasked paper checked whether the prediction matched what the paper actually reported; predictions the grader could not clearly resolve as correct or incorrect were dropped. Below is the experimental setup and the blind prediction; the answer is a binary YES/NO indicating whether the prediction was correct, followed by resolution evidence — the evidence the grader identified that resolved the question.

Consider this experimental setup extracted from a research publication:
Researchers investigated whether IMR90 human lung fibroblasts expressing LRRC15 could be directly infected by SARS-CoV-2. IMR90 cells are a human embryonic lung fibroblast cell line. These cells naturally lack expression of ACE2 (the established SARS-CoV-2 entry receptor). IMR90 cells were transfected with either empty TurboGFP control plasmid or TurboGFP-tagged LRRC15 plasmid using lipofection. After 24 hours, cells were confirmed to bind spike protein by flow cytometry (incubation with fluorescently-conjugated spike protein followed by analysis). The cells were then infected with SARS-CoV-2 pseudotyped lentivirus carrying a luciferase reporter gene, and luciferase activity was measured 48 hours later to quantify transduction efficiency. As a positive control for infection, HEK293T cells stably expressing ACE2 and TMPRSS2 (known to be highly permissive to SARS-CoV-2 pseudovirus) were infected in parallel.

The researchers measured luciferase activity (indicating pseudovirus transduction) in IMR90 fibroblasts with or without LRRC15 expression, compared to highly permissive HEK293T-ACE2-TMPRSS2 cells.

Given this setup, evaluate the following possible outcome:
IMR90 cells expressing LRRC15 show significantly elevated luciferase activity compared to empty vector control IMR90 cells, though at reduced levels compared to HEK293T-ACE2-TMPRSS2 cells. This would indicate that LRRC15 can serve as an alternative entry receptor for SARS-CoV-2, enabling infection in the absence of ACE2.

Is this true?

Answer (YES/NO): NO